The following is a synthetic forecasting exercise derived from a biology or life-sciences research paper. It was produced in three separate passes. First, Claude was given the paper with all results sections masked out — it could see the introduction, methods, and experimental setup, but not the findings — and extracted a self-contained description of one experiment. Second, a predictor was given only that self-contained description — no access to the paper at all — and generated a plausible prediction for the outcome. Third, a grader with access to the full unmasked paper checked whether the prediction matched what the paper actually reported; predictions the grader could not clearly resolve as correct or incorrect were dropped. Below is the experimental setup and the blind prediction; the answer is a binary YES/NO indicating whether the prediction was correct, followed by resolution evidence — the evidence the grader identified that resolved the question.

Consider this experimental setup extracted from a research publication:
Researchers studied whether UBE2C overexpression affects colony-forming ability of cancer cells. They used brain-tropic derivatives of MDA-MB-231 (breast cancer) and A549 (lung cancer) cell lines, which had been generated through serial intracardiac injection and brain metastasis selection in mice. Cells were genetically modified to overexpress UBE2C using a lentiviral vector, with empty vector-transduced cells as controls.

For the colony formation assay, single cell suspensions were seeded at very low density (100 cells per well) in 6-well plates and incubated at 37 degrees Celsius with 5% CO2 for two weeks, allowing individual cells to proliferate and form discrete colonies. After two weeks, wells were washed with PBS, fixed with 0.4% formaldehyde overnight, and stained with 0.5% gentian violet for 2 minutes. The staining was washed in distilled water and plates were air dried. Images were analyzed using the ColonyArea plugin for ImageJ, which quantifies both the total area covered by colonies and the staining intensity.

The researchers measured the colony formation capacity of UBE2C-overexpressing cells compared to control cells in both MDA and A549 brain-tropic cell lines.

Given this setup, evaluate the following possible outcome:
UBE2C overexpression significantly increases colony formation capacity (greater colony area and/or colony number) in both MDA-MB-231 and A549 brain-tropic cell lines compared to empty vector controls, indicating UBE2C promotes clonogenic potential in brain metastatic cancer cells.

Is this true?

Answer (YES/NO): NO